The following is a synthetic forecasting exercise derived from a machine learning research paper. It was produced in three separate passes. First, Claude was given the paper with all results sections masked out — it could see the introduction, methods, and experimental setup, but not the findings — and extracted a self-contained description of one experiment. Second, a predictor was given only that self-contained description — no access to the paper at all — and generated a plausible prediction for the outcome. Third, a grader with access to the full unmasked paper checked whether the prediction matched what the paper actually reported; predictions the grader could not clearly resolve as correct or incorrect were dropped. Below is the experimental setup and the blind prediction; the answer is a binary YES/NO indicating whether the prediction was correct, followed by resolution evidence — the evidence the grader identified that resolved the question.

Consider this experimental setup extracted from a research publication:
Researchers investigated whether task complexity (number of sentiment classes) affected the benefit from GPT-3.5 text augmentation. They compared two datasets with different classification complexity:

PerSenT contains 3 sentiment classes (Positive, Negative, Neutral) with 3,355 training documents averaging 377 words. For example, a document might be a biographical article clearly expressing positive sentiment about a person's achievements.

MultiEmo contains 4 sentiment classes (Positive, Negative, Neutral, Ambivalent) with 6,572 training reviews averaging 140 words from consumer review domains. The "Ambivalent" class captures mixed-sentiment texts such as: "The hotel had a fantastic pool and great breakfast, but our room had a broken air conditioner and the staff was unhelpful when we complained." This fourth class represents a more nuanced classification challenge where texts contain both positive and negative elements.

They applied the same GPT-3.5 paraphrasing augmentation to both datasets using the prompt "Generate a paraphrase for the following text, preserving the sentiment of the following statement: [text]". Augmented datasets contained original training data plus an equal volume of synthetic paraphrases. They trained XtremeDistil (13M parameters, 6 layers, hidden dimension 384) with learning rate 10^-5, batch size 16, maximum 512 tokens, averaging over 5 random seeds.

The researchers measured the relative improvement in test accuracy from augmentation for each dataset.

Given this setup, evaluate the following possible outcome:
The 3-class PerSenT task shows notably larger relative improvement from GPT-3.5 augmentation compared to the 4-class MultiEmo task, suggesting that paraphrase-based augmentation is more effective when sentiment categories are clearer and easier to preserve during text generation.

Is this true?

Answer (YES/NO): NO